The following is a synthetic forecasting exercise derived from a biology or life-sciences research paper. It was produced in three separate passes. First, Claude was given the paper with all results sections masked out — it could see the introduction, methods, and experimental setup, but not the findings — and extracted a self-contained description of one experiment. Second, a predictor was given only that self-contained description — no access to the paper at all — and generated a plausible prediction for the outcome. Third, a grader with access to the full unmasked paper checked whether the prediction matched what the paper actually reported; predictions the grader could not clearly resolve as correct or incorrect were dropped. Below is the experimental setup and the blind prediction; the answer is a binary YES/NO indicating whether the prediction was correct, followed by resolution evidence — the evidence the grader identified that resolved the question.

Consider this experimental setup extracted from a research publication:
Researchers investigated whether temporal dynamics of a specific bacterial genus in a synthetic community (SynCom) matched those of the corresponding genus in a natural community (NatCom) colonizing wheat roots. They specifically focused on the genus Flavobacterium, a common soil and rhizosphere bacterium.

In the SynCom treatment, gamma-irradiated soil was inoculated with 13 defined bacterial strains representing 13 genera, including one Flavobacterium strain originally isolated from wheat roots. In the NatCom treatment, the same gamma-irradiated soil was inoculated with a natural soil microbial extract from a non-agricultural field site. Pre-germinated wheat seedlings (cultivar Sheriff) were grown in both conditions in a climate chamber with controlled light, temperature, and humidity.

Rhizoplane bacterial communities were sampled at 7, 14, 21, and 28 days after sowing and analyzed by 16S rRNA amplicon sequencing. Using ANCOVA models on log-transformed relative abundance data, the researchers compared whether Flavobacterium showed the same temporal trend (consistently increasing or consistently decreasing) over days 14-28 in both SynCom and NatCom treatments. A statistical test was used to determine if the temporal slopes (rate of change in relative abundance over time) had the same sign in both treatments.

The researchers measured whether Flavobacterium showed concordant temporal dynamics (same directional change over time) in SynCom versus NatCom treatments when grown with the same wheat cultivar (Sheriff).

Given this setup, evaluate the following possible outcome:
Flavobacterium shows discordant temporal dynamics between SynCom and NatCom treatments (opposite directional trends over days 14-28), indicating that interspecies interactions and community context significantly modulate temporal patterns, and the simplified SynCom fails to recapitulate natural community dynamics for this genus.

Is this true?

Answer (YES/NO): NO